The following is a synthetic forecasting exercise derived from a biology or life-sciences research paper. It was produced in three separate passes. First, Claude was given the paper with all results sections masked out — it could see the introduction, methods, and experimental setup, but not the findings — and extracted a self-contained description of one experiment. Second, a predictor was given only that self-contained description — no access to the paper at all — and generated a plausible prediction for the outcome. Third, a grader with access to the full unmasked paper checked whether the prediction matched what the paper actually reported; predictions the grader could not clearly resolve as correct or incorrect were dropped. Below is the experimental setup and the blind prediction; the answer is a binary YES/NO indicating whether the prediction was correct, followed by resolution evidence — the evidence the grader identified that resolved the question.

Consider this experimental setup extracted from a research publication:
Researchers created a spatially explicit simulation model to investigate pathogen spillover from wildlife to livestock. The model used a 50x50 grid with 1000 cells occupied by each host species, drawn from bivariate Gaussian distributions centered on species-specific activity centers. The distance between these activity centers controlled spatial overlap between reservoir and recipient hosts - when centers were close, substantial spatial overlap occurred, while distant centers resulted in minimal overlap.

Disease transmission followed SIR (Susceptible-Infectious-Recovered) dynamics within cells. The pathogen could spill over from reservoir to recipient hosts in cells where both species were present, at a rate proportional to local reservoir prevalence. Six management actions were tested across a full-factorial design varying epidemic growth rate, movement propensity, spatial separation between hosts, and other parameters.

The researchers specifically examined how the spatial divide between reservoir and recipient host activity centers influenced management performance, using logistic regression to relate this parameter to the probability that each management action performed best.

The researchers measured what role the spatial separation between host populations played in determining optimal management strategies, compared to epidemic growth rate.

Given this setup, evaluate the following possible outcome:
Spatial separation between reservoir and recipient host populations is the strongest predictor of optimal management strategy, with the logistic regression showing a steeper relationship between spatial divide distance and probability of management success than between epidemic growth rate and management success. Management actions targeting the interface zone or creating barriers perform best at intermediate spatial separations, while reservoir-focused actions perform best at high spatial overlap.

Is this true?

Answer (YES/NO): NO